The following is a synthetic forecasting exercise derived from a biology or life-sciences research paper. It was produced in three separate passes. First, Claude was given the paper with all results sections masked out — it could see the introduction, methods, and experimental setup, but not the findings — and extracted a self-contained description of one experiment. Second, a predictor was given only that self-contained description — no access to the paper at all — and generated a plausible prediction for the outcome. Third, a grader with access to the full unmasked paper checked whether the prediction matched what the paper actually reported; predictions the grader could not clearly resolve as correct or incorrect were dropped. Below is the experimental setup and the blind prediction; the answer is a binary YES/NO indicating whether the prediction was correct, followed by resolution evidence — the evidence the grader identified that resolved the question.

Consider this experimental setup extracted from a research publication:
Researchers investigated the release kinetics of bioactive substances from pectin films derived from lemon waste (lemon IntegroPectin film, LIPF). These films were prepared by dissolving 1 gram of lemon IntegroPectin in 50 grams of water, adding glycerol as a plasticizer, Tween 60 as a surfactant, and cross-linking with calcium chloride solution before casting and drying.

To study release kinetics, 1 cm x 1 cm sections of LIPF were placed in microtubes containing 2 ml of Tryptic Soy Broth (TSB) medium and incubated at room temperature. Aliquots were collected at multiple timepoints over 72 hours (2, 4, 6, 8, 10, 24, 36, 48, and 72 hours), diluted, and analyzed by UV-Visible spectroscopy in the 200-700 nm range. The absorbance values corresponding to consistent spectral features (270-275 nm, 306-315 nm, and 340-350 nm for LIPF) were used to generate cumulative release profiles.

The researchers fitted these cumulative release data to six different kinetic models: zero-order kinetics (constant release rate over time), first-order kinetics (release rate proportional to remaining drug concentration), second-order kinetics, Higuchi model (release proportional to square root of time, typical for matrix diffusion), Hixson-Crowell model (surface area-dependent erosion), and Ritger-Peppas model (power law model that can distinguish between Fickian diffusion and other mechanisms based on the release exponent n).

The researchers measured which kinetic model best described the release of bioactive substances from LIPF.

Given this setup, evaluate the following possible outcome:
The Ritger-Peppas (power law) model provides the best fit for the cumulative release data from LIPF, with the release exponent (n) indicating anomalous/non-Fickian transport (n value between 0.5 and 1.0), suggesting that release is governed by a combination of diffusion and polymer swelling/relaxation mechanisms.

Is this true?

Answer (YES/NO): NO